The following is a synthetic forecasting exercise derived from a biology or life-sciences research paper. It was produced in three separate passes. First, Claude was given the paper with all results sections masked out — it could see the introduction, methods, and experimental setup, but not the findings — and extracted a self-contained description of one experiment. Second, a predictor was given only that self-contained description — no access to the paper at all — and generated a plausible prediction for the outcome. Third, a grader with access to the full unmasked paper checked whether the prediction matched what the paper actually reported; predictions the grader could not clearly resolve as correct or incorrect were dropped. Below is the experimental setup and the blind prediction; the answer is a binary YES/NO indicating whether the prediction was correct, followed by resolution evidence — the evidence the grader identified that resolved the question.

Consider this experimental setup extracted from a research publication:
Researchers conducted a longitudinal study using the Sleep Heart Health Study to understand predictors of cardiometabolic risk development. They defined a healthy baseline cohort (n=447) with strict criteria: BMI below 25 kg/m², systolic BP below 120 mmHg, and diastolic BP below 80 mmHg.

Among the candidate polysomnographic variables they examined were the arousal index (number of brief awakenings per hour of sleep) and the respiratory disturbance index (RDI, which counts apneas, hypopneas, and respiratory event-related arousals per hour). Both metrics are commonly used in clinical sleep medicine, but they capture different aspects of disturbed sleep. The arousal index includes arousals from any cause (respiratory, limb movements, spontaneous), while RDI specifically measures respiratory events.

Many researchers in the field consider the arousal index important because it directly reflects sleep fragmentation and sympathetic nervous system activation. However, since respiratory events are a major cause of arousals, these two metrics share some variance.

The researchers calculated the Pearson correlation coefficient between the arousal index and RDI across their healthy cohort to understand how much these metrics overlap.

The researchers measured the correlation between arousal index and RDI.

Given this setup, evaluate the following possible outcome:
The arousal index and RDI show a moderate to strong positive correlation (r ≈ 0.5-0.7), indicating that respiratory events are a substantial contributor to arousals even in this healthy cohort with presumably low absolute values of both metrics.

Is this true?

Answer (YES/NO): NO